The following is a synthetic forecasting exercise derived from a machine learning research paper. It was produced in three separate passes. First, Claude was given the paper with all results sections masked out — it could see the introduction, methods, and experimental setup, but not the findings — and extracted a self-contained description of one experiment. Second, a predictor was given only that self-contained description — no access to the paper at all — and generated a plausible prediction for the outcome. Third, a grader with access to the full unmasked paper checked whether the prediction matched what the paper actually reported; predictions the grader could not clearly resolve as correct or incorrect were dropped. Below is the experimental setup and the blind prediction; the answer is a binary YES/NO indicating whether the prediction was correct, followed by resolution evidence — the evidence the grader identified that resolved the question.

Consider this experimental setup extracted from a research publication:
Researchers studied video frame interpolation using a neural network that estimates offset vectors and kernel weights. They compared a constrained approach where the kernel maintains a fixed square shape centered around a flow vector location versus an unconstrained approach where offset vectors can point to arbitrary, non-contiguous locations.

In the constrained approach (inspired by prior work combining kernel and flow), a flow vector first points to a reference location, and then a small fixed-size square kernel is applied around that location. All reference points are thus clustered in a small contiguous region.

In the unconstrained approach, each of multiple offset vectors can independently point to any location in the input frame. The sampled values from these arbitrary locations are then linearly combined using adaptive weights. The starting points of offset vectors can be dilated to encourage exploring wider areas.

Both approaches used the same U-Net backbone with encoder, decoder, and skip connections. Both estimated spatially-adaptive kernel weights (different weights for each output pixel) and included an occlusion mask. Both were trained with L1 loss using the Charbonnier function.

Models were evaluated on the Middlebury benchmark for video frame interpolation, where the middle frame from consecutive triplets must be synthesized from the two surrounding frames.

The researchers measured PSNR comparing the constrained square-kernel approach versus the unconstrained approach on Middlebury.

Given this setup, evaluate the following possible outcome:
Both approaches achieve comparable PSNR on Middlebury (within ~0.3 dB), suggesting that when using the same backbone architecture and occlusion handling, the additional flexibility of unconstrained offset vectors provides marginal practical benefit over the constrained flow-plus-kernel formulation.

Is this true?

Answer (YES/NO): NO